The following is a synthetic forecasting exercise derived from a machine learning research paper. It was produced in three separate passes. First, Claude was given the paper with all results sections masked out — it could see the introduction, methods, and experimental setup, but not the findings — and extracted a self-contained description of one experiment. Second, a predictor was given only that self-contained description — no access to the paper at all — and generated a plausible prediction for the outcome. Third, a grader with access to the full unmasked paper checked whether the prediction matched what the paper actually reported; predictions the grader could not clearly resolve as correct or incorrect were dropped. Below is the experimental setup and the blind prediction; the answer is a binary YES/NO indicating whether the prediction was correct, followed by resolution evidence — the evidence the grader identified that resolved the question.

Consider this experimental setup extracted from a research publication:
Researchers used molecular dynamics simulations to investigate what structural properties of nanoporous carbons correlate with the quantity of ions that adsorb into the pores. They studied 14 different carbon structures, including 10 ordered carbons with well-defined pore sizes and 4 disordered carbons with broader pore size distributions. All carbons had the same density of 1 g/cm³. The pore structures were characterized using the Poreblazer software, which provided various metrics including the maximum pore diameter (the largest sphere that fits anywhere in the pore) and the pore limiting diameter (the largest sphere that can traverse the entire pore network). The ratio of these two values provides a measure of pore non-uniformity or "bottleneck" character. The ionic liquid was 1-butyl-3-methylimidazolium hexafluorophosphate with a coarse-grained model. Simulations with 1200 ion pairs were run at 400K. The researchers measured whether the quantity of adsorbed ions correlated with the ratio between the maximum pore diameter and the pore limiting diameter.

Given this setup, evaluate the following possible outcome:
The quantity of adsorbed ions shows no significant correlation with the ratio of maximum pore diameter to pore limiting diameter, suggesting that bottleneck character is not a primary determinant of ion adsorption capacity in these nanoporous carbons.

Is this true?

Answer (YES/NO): NO